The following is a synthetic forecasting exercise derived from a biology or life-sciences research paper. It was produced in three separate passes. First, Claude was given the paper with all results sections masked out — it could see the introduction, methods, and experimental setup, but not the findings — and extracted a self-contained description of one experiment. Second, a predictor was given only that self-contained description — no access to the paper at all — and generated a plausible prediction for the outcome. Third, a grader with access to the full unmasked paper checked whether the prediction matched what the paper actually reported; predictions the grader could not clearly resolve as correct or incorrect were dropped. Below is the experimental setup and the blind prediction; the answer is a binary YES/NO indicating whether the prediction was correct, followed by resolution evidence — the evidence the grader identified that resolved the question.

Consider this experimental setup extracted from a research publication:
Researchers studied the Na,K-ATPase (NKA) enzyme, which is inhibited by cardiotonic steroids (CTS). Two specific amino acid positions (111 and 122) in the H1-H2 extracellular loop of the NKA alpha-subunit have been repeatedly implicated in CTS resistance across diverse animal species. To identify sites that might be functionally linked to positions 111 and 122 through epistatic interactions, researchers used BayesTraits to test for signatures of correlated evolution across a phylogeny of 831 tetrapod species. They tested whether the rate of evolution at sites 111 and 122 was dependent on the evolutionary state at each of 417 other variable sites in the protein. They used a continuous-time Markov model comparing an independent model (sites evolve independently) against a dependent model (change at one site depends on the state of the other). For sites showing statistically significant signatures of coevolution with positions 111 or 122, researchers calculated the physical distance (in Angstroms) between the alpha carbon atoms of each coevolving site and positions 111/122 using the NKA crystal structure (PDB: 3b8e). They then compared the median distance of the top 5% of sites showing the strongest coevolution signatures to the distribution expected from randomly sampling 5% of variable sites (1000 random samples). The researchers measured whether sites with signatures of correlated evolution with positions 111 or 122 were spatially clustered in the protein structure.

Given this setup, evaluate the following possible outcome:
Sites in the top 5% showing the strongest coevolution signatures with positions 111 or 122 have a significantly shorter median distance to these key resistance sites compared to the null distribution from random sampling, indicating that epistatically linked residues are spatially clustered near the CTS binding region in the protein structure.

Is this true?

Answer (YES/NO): YES